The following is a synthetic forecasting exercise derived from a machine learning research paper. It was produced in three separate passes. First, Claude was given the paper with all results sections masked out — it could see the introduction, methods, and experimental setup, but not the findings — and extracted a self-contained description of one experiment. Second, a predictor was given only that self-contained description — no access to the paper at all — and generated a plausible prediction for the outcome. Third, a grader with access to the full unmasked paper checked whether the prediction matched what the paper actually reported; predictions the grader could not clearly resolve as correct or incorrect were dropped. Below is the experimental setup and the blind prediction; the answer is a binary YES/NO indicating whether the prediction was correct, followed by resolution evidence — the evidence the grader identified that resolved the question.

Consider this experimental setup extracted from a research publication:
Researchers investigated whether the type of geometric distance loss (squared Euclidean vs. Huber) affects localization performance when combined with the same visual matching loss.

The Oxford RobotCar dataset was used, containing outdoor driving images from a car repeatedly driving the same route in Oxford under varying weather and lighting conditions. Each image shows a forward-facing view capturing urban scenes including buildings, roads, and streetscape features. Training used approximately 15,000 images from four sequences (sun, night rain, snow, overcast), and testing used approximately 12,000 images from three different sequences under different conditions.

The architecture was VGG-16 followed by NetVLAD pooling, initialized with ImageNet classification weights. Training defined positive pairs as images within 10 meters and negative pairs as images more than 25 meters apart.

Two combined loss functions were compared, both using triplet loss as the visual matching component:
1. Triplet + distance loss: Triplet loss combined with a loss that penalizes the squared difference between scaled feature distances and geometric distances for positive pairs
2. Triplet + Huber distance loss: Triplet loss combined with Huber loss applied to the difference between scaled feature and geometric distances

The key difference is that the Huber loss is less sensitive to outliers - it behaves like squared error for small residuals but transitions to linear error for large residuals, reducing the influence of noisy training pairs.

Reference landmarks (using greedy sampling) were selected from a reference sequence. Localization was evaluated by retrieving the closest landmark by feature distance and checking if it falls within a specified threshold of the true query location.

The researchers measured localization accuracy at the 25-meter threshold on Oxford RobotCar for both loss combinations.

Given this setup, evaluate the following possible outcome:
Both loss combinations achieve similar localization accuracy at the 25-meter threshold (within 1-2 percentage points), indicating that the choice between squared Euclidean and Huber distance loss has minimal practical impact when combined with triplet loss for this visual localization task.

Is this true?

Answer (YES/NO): YES